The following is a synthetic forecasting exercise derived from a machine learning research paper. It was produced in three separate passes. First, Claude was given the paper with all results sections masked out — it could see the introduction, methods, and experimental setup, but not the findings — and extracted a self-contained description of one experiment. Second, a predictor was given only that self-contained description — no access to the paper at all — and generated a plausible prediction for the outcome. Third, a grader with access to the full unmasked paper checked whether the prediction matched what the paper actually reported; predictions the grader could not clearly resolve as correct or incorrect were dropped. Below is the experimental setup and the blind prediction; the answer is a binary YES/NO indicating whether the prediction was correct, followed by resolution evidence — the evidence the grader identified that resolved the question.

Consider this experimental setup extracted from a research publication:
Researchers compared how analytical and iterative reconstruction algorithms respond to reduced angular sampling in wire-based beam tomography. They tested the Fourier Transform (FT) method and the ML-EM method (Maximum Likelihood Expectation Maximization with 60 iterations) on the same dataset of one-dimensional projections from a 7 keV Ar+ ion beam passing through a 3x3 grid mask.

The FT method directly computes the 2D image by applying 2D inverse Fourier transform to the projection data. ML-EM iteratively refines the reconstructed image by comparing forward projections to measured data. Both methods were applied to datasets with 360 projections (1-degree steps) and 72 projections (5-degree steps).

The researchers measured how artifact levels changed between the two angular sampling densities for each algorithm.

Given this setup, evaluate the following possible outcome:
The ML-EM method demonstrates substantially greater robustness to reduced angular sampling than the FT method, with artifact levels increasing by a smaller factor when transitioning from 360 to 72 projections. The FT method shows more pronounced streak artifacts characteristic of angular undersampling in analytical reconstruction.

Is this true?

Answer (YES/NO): YES